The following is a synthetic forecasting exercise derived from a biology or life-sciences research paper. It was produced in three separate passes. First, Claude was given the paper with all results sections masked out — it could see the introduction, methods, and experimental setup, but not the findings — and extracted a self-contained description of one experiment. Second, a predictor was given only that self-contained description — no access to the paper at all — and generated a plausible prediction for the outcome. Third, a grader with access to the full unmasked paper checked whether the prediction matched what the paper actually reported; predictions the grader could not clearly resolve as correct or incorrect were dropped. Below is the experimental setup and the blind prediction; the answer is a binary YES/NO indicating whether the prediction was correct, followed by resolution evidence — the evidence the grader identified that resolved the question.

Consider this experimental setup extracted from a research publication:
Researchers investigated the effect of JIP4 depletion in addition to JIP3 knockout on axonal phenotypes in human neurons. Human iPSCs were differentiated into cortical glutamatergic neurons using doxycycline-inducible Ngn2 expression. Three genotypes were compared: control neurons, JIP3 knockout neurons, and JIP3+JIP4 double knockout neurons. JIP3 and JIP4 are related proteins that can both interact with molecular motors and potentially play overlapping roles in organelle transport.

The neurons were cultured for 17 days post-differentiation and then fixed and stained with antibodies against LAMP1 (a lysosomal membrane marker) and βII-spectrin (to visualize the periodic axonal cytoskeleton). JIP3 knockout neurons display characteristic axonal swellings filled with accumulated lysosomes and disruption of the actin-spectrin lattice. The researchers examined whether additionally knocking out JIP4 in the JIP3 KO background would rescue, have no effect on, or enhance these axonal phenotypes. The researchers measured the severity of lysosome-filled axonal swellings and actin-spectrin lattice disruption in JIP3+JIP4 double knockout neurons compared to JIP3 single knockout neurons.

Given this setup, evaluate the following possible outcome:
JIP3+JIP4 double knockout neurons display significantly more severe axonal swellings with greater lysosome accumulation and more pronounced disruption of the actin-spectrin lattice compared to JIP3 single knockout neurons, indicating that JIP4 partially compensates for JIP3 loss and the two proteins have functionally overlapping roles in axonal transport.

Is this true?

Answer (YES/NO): YES